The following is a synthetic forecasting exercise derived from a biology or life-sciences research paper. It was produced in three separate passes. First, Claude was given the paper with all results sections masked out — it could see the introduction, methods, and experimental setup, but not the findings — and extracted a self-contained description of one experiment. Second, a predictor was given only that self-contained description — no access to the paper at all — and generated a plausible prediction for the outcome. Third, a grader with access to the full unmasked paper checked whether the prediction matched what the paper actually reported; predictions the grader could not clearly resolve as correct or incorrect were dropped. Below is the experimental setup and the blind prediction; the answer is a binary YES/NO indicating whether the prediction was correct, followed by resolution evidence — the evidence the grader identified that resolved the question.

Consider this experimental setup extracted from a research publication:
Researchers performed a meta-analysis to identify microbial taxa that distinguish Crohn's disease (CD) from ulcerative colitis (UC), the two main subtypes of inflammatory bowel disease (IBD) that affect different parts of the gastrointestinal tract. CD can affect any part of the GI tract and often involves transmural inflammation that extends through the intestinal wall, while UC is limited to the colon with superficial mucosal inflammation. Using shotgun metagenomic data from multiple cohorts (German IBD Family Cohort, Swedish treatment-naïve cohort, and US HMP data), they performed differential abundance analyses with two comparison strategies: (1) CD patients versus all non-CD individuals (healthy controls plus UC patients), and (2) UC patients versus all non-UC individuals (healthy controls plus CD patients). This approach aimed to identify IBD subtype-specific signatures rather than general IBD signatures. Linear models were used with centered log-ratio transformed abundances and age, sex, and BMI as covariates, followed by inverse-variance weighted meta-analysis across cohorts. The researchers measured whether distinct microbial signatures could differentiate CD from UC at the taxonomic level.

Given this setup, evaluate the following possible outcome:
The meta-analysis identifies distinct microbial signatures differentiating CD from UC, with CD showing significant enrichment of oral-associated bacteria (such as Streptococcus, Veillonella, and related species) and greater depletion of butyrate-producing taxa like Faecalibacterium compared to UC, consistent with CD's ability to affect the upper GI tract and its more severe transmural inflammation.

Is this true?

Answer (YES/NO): NO